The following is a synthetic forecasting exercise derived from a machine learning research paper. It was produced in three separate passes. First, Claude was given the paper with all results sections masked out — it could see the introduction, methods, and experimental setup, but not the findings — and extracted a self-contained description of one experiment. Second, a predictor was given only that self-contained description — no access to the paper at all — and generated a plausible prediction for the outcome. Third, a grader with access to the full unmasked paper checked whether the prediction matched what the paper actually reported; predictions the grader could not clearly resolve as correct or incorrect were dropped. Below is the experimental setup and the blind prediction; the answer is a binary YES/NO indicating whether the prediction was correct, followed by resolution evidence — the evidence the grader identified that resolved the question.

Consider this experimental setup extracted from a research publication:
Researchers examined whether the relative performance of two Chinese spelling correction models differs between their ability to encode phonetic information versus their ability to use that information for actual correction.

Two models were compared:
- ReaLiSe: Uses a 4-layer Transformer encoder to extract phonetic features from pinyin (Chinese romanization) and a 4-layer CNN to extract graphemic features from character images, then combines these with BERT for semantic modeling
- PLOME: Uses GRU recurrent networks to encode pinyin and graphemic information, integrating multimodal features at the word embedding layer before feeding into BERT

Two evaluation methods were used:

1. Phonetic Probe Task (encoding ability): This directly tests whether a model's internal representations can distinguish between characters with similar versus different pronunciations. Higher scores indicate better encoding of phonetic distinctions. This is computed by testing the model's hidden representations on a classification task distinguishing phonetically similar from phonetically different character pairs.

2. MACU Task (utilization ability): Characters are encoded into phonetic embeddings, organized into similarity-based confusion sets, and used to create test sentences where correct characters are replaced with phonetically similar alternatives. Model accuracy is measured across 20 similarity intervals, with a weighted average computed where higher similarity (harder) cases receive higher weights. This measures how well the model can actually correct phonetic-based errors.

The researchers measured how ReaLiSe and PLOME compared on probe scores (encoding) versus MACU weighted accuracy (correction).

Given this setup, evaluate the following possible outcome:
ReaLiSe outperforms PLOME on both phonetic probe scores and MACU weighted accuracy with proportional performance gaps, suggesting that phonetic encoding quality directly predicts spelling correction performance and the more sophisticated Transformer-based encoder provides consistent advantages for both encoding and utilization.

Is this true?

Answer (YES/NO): NO